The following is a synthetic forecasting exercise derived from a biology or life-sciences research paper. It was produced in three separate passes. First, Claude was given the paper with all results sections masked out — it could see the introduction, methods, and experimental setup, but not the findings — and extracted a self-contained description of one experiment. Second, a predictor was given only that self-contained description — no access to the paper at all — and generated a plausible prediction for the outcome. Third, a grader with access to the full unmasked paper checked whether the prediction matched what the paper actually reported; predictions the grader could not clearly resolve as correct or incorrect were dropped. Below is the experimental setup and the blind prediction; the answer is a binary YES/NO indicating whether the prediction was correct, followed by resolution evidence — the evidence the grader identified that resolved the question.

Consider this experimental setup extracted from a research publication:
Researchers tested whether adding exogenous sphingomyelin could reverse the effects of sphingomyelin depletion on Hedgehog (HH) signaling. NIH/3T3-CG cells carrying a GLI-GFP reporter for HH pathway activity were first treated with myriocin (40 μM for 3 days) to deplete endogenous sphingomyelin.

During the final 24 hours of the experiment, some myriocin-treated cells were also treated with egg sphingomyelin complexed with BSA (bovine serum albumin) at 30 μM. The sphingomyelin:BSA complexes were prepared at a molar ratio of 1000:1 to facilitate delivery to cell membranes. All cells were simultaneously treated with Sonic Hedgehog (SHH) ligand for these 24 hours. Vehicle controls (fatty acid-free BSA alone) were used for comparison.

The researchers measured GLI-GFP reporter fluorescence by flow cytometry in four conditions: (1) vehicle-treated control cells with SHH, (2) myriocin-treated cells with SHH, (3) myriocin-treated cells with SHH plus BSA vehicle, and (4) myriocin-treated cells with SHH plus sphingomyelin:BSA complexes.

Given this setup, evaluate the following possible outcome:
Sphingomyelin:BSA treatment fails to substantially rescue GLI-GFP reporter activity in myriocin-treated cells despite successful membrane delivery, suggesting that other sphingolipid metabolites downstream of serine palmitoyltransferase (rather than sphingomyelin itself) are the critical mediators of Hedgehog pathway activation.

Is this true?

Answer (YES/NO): NO